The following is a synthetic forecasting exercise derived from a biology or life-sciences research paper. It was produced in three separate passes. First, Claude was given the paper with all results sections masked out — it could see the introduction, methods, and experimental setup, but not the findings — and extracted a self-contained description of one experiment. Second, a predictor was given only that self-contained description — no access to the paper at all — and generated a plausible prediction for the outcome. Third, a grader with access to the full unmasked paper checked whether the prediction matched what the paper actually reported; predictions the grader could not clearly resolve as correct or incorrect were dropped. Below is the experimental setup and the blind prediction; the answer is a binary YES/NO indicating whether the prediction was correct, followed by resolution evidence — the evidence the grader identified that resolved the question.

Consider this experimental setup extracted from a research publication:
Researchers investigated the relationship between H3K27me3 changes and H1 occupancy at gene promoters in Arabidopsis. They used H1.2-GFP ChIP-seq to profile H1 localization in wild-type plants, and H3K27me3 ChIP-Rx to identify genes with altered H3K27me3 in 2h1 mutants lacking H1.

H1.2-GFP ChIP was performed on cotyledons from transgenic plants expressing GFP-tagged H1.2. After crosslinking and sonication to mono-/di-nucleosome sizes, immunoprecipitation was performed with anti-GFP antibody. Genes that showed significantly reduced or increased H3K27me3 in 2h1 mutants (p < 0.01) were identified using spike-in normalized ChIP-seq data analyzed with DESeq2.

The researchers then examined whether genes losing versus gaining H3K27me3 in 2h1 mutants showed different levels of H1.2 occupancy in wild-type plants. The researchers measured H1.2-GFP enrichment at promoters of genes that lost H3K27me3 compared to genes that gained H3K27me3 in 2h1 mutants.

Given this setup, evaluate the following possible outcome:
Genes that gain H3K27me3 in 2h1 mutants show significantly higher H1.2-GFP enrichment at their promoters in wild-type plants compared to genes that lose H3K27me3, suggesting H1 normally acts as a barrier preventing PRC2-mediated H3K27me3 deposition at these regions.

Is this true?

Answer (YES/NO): YES